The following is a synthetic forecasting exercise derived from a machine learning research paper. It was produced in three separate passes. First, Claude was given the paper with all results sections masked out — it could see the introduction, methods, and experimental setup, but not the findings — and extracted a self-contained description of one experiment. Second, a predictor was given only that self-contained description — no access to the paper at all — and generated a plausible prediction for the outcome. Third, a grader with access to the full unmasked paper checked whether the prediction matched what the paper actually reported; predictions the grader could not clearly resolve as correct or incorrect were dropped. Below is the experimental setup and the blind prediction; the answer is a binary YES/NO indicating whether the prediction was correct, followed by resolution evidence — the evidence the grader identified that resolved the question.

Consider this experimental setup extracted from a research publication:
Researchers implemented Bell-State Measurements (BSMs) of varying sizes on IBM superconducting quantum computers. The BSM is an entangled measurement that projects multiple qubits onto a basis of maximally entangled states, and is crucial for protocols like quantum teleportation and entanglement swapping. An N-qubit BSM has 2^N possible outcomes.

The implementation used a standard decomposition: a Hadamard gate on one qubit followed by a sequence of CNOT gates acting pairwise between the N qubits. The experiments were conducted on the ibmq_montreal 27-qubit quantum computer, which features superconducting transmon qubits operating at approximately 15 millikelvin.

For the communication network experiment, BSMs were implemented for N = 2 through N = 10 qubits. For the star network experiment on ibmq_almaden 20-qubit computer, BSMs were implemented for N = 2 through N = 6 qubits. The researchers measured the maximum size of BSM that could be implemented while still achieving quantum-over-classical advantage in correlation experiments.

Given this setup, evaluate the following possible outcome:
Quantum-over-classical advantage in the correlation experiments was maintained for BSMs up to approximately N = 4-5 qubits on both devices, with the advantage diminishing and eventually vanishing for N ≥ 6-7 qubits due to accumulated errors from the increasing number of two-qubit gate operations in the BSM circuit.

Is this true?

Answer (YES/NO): NO